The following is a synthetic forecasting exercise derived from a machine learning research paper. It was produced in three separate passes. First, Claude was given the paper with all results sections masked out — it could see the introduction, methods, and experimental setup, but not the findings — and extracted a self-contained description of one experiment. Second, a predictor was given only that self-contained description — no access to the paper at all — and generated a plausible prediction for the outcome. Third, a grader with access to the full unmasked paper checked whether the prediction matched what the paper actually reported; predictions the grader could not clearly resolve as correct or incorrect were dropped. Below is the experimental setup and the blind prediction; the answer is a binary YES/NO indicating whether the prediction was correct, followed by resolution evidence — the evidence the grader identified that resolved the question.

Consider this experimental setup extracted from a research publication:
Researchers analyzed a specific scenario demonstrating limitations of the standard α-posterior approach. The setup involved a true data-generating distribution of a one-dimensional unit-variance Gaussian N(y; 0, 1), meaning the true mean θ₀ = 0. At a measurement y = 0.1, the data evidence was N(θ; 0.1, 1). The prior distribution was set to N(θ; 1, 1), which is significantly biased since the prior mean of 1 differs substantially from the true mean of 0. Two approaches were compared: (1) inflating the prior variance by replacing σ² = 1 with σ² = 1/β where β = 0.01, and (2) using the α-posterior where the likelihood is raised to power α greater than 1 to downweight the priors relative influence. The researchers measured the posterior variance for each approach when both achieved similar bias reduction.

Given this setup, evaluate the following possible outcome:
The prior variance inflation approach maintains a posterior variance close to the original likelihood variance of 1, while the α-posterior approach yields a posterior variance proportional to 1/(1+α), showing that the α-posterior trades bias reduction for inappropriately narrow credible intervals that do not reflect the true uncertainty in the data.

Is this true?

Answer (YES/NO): YES